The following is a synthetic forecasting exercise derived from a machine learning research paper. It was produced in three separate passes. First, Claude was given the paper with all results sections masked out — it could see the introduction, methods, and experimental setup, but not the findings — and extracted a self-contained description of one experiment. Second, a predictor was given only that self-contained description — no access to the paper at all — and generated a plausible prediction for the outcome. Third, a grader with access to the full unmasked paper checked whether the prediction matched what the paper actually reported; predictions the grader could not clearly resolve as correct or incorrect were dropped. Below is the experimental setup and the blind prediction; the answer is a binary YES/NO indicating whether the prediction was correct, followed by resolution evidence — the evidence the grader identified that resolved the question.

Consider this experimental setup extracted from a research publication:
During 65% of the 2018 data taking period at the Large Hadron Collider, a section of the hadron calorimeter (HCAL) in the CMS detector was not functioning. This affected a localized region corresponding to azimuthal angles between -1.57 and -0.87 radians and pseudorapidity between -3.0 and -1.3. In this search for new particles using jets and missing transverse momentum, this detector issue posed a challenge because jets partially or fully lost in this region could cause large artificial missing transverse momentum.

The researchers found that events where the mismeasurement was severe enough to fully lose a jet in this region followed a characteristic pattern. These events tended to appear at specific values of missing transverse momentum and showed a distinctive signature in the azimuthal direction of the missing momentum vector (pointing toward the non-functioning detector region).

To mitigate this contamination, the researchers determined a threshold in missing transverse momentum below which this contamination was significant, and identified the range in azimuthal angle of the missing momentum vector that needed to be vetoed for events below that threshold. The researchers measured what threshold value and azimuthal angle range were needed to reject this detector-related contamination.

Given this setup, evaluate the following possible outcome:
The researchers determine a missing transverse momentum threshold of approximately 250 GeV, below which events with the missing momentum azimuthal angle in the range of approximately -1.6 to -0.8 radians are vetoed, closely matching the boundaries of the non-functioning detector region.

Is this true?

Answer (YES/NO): NO